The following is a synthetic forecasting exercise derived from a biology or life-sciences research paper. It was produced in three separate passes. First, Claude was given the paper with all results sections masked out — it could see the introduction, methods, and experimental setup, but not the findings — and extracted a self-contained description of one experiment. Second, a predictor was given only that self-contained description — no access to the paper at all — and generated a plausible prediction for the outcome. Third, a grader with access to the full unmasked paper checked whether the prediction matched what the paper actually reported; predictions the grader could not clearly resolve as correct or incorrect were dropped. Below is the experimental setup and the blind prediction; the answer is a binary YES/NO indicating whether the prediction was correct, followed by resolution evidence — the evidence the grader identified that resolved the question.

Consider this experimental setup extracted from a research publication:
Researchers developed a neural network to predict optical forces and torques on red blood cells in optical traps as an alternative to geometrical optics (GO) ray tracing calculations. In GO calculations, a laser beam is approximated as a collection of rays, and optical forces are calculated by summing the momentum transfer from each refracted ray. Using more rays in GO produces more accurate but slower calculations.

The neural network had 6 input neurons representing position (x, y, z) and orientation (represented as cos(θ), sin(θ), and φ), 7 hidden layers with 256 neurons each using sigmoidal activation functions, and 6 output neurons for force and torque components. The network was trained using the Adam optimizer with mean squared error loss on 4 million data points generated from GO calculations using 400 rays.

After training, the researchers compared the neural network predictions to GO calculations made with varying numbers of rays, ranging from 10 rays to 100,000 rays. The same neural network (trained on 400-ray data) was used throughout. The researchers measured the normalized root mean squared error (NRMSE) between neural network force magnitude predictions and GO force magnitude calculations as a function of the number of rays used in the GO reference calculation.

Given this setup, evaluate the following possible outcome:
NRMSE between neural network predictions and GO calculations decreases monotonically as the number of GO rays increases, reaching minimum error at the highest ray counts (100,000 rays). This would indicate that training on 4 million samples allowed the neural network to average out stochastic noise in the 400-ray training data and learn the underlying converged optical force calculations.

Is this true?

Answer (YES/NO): NO